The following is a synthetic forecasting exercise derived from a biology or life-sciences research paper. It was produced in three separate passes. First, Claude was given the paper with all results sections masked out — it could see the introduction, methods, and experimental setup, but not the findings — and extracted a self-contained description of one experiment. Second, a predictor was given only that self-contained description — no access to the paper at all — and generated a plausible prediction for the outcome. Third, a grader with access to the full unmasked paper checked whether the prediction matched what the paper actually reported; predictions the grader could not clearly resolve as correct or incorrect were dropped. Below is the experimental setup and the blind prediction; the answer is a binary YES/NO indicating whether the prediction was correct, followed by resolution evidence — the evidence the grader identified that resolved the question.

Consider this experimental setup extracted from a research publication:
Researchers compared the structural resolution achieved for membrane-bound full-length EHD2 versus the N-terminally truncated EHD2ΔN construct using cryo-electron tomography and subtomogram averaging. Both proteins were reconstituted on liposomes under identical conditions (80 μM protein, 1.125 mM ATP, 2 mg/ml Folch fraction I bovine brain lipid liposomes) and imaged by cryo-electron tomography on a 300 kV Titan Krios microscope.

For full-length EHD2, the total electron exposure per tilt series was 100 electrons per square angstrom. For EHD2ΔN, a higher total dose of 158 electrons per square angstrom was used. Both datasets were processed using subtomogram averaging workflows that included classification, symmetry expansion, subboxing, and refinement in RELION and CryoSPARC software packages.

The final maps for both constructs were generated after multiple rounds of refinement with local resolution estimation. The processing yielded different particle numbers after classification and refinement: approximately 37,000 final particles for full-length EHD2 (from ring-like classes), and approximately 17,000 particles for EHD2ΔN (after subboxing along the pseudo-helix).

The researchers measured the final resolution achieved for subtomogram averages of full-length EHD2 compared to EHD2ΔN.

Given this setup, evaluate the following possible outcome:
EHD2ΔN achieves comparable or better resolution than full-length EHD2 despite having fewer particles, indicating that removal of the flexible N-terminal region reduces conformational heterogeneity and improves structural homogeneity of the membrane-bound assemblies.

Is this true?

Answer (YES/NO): NO